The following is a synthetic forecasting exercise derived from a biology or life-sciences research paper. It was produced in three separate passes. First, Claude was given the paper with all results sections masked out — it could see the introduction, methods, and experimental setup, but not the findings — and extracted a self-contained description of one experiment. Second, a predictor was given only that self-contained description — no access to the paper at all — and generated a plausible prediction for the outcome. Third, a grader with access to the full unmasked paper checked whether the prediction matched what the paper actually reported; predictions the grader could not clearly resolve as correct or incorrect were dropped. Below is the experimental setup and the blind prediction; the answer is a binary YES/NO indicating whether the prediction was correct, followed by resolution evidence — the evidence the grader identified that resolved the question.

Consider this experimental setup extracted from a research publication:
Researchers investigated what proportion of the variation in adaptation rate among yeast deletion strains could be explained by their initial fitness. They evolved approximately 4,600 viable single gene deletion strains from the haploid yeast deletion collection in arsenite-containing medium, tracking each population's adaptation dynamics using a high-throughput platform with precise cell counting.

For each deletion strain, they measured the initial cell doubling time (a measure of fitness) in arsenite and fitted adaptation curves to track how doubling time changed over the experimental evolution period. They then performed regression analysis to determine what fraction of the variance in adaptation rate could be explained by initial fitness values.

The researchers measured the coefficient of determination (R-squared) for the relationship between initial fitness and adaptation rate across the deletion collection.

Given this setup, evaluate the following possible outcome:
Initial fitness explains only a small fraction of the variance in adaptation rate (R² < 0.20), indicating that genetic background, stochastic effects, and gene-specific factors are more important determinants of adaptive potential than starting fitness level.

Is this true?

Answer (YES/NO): NO